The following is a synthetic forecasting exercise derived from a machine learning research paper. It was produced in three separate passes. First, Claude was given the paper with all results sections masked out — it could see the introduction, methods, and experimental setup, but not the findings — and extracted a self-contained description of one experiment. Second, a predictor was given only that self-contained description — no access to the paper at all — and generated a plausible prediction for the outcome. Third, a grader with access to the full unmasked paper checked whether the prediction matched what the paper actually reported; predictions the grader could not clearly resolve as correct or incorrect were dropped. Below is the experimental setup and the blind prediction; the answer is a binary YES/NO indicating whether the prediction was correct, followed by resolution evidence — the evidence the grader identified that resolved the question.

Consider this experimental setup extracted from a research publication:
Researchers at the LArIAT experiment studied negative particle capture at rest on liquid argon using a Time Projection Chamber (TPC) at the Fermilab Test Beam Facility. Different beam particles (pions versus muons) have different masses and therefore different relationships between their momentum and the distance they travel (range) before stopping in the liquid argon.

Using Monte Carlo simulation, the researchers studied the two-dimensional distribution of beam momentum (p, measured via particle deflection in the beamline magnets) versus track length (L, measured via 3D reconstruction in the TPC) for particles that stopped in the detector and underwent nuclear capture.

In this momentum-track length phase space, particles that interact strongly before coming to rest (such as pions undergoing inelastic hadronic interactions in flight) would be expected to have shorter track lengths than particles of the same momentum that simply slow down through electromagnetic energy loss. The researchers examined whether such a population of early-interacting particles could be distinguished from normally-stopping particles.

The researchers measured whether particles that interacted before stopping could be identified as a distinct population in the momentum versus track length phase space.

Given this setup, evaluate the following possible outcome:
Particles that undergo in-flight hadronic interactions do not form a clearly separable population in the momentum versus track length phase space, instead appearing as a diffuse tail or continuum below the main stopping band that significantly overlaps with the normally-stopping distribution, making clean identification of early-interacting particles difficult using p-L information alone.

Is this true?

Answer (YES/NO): NO